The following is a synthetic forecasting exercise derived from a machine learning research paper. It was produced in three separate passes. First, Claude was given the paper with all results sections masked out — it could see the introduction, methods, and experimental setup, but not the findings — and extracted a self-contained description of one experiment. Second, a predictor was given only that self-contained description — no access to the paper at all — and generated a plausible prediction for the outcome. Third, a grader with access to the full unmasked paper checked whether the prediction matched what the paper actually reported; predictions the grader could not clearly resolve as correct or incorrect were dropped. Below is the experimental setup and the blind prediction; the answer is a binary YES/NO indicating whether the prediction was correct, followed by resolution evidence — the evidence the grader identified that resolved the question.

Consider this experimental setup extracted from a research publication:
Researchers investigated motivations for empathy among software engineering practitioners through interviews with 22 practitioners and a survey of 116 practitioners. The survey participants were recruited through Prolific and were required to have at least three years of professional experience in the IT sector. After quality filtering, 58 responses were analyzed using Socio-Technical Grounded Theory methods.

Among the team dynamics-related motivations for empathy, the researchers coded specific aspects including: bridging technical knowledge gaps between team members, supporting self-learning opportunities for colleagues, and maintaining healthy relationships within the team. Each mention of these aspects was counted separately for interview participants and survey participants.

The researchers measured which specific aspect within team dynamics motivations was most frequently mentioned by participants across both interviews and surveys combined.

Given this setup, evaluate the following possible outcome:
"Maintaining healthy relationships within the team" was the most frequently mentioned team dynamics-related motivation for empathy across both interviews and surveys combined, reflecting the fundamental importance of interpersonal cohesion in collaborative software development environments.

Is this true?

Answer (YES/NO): YES